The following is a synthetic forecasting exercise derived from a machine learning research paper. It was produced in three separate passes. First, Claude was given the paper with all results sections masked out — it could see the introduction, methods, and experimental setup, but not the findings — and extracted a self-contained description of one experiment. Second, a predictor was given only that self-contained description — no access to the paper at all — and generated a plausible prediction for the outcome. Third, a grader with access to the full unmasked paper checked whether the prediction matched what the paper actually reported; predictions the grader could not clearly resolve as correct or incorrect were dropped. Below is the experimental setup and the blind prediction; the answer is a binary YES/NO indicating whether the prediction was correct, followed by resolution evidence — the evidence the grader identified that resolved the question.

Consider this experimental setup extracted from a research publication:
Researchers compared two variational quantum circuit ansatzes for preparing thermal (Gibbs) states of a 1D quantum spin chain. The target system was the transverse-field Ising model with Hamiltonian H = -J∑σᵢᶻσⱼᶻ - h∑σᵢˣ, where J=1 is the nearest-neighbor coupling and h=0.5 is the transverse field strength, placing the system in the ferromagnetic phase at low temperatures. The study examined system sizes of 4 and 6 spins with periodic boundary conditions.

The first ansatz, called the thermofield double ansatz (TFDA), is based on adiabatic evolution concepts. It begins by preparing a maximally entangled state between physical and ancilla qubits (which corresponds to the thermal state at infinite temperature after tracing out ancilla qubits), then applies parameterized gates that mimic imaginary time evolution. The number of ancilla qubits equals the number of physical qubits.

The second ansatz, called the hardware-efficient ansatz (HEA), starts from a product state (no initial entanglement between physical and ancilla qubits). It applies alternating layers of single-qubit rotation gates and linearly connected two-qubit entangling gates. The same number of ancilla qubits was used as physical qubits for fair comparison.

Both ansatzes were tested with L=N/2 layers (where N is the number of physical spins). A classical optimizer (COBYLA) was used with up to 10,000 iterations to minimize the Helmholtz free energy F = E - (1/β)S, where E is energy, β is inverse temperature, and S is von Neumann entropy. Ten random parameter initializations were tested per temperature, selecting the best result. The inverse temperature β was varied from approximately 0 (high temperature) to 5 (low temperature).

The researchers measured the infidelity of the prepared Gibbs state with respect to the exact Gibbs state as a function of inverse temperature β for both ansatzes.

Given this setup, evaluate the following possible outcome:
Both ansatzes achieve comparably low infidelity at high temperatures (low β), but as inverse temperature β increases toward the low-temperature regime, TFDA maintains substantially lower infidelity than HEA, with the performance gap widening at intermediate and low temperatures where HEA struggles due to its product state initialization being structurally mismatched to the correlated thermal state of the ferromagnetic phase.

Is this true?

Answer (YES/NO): NO